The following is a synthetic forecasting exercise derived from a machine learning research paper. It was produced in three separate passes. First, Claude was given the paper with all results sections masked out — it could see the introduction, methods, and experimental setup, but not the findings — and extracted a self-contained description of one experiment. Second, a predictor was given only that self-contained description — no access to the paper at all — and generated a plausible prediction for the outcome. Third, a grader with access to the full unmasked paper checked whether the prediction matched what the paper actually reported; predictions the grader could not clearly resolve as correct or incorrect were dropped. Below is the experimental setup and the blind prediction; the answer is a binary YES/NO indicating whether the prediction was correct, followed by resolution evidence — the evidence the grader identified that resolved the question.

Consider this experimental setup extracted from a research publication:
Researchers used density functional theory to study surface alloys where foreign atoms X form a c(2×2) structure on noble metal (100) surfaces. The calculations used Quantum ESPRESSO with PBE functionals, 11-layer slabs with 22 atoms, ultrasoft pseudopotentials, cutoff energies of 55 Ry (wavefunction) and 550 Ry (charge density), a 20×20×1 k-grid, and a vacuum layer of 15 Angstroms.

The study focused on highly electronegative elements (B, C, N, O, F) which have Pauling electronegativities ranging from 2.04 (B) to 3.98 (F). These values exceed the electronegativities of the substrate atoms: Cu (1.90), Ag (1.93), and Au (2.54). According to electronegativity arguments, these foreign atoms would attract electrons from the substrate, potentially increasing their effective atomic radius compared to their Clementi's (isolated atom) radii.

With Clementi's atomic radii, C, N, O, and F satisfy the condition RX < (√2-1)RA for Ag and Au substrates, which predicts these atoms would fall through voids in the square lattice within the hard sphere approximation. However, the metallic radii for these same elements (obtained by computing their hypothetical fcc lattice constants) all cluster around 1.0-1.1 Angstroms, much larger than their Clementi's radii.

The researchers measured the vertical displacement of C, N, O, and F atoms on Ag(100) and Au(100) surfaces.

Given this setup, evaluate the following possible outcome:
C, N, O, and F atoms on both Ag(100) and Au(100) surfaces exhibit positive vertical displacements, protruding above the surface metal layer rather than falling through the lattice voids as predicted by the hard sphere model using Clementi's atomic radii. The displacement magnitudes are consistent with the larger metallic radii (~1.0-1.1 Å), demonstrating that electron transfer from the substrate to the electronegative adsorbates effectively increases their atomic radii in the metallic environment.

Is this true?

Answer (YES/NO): NO